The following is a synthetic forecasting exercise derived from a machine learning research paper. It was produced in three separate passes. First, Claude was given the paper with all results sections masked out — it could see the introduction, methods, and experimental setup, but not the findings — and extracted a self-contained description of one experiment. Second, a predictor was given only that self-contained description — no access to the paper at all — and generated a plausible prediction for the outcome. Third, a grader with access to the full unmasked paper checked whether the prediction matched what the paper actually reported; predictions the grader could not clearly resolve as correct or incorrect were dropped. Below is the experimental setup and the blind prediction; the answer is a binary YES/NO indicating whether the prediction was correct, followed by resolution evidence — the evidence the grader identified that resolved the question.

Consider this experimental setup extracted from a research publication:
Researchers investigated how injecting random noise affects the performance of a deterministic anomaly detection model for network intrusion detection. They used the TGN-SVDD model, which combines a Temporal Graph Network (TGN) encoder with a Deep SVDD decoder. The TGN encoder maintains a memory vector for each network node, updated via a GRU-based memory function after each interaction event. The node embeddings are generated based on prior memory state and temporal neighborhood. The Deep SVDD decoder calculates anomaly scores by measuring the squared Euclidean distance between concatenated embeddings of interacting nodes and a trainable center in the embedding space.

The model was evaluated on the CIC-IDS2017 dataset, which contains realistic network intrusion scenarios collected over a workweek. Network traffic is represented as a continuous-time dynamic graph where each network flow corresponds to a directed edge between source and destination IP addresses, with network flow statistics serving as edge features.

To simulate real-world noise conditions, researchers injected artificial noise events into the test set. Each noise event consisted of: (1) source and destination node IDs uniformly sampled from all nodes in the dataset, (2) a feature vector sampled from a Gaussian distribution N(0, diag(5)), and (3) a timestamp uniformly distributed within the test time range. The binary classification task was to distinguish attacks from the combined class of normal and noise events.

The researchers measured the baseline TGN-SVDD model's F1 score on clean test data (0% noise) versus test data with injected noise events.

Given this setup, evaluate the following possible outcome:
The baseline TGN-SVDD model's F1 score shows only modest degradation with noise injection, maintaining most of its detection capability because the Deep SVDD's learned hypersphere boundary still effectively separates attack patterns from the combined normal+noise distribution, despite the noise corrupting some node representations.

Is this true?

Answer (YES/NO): NO